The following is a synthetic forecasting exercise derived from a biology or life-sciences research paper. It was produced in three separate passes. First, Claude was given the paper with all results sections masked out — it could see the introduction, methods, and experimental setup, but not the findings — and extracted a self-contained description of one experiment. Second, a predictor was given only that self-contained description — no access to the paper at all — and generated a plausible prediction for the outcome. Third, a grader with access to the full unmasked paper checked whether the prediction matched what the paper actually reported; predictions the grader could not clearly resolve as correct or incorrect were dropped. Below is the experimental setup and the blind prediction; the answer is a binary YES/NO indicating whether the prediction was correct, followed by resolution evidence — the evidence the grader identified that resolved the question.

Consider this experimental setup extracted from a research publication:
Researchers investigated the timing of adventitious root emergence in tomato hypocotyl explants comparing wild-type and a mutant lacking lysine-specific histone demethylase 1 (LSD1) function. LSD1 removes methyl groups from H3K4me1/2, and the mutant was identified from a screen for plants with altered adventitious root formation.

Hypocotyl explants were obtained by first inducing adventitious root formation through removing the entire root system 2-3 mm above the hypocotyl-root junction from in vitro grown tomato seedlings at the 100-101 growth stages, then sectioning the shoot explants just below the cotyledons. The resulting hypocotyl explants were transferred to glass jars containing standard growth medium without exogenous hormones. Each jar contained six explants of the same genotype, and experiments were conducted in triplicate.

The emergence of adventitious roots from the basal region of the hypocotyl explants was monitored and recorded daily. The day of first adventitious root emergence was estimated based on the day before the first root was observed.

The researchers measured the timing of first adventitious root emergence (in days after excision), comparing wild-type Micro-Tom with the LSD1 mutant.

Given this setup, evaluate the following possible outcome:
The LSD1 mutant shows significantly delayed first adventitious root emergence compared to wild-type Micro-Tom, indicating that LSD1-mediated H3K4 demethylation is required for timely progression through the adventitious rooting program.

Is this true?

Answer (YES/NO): NO